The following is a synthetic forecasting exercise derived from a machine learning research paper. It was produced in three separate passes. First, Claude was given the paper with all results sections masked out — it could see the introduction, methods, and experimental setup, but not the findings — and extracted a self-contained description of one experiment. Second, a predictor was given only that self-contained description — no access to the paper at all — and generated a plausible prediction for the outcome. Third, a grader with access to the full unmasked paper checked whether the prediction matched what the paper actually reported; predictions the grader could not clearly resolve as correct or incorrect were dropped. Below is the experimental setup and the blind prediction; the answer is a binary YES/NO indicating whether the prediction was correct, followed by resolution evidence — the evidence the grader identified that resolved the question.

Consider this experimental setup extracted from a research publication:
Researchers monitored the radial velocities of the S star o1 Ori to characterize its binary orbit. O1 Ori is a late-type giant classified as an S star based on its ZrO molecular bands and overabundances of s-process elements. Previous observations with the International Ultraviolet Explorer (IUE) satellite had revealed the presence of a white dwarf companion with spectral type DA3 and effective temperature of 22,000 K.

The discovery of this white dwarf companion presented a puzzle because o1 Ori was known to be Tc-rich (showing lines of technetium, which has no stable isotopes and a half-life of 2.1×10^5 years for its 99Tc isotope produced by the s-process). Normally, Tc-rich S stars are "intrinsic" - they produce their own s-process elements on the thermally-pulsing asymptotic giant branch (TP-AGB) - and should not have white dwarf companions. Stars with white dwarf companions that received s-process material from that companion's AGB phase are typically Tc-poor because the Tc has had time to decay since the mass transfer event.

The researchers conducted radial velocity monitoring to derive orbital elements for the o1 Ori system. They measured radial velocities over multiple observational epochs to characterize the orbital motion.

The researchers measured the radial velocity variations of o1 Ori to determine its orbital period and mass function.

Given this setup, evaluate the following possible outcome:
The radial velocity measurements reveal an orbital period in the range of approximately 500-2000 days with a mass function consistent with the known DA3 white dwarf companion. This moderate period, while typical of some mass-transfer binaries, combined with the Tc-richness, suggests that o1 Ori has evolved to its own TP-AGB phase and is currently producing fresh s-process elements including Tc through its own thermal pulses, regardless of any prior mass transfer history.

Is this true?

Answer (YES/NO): YES